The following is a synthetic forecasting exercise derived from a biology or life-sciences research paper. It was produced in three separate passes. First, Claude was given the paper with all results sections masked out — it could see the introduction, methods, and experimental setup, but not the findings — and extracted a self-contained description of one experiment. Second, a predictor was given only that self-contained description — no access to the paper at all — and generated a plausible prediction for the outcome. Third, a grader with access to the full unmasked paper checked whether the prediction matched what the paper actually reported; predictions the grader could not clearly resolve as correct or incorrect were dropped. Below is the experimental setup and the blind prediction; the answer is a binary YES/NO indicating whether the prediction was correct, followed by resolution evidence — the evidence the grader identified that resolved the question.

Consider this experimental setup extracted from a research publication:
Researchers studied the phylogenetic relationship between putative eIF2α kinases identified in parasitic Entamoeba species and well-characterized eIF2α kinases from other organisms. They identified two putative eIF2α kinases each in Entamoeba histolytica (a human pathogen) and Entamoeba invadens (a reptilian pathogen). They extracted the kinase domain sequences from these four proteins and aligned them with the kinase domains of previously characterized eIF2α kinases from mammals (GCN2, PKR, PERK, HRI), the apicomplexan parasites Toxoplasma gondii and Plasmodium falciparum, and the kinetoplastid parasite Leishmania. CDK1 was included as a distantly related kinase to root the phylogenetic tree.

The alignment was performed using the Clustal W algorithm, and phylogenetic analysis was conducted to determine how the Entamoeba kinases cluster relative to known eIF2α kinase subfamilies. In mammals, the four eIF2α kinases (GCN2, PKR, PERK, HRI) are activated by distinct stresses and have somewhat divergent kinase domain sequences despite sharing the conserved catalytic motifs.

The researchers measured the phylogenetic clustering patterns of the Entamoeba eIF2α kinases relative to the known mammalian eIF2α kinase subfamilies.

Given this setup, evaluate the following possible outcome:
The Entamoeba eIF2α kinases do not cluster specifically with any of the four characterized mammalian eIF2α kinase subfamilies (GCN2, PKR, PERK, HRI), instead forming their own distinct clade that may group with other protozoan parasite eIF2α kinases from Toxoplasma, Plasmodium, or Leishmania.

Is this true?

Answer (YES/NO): NO